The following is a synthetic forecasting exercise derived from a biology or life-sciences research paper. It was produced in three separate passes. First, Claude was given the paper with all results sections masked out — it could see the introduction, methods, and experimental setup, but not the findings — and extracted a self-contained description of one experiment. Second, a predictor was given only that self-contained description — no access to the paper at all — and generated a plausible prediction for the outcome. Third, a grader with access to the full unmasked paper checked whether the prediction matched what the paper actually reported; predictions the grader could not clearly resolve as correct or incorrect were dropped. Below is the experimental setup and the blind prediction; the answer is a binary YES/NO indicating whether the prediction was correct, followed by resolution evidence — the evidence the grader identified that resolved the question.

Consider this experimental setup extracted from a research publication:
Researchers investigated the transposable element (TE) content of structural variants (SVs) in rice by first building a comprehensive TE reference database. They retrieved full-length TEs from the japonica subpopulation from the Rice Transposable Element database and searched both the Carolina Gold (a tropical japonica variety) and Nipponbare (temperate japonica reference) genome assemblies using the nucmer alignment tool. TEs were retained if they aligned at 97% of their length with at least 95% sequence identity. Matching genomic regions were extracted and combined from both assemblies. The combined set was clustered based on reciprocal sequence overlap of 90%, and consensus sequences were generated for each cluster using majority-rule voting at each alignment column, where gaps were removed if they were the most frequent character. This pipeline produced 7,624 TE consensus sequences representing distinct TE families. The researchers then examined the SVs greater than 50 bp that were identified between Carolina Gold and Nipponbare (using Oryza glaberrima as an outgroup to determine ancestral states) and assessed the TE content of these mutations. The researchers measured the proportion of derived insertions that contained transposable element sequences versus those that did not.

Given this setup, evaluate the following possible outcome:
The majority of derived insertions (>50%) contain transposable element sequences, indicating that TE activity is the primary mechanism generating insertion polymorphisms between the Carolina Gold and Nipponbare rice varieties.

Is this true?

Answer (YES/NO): NO